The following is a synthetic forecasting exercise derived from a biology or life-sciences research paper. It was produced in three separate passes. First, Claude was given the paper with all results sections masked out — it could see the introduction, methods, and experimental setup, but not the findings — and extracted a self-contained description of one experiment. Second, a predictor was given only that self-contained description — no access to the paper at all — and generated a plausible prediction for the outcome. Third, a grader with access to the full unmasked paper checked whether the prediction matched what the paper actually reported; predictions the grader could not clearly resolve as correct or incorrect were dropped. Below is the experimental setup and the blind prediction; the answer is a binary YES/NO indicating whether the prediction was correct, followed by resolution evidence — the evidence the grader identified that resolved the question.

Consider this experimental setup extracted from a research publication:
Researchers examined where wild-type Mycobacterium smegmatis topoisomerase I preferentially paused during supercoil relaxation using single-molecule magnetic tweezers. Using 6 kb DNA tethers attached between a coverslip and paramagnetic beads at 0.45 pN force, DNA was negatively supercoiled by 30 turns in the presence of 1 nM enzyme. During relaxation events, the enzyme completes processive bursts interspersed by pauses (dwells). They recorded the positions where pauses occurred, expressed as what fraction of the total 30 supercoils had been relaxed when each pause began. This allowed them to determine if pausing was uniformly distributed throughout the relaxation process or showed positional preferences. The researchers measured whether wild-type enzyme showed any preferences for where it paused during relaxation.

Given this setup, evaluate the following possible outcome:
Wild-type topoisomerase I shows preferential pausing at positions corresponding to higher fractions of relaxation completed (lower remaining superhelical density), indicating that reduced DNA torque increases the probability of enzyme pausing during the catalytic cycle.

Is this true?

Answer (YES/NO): NO